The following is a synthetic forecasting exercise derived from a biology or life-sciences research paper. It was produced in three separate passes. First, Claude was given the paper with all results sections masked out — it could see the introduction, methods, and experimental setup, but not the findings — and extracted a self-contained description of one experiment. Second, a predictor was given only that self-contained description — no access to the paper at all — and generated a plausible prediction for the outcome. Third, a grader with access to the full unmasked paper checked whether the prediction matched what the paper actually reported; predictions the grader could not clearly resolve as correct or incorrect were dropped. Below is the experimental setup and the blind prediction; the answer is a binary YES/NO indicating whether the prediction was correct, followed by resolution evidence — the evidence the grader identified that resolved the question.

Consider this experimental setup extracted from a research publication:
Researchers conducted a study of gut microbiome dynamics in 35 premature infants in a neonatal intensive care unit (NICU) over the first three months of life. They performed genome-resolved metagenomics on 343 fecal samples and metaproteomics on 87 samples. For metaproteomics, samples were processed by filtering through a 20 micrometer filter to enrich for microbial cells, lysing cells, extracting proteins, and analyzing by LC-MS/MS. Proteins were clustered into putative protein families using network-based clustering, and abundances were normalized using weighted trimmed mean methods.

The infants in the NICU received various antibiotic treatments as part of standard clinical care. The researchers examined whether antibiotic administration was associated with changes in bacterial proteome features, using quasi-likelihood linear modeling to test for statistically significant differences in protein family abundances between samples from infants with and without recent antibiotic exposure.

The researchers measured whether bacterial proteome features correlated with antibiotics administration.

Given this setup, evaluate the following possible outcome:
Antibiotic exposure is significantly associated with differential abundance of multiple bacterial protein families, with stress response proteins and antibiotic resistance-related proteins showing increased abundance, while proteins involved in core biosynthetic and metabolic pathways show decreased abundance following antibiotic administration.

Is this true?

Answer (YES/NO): NO